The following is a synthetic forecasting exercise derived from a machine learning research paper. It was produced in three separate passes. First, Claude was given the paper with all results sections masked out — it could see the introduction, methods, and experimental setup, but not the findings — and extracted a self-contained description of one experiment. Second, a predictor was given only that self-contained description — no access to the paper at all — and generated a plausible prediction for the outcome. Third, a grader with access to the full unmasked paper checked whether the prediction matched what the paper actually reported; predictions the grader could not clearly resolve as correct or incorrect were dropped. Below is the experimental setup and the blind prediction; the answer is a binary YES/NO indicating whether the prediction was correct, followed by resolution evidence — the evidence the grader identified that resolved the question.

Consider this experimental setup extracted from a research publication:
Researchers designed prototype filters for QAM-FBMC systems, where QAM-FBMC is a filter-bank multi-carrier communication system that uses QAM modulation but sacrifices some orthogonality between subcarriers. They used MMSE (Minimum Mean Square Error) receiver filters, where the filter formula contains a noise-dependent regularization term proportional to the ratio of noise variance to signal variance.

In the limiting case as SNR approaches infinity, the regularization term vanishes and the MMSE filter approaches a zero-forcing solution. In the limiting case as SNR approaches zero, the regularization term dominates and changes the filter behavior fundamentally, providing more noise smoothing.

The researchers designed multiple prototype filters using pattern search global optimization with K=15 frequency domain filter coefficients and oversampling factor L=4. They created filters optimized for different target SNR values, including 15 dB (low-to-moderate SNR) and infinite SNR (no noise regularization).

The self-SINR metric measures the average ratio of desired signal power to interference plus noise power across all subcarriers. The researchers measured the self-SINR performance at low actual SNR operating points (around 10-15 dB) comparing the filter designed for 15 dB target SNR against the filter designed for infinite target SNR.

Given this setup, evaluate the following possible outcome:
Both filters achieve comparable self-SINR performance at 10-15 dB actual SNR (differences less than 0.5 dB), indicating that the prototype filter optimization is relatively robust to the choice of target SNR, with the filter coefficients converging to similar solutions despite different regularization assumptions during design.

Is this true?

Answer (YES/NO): NO